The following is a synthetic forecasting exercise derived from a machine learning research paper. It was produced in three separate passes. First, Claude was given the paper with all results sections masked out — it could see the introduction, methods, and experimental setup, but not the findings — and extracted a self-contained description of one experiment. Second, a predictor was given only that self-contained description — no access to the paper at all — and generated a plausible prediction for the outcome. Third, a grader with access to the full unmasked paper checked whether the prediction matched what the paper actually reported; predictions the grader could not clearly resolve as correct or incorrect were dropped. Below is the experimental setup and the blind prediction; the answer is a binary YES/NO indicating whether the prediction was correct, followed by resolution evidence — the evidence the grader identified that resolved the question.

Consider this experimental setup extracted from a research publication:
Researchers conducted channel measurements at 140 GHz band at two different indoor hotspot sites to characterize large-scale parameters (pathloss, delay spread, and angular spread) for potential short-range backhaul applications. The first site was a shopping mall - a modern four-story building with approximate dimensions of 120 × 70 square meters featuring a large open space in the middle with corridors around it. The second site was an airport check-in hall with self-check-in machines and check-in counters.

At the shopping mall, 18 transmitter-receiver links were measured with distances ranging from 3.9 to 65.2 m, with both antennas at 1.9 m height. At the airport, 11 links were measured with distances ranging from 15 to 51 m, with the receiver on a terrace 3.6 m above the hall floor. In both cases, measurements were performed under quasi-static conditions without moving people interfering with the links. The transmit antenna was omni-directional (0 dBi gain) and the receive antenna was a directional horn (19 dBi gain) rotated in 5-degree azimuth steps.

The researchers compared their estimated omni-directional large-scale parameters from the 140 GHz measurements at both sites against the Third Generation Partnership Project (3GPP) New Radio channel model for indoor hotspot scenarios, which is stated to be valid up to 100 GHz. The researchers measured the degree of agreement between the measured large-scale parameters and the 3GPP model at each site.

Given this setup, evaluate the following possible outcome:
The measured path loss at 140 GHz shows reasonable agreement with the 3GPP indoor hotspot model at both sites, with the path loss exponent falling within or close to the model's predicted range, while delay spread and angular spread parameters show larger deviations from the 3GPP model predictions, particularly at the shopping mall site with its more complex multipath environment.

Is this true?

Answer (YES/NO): NO